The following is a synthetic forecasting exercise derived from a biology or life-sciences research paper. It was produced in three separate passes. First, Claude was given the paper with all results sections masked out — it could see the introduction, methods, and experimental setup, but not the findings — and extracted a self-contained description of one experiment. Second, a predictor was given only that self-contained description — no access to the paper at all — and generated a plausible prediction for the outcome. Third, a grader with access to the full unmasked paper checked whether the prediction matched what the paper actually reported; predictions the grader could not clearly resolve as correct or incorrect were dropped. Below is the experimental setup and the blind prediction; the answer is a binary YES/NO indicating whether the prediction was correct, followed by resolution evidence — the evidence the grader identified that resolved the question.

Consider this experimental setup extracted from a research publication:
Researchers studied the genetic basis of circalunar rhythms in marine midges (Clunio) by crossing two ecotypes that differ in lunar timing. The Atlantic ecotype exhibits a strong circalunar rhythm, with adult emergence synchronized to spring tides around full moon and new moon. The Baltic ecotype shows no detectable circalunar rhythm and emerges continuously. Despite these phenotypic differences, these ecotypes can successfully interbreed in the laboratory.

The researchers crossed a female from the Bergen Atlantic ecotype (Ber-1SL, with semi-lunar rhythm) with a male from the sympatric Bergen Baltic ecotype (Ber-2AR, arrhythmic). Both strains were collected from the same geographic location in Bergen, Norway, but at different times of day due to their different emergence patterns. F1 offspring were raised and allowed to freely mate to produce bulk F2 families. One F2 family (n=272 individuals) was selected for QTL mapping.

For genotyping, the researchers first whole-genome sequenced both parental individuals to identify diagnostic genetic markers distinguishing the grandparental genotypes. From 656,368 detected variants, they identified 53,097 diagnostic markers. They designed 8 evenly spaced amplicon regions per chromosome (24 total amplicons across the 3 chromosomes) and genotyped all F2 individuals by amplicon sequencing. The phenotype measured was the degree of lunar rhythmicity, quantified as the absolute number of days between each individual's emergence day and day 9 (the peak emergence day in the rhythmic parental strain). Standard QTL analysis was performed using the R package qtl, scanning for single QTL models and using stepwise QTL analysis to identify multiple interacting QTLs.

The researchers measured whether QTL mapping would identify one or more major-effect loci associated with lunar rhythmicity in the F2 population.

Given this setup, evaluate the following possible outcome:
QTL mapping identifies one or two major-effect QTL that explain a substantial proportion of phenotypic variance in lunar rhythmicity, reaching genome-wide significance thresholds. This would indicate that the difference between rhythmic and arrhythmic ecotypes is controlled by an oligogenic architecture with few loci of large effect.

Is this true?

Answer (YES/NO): NO